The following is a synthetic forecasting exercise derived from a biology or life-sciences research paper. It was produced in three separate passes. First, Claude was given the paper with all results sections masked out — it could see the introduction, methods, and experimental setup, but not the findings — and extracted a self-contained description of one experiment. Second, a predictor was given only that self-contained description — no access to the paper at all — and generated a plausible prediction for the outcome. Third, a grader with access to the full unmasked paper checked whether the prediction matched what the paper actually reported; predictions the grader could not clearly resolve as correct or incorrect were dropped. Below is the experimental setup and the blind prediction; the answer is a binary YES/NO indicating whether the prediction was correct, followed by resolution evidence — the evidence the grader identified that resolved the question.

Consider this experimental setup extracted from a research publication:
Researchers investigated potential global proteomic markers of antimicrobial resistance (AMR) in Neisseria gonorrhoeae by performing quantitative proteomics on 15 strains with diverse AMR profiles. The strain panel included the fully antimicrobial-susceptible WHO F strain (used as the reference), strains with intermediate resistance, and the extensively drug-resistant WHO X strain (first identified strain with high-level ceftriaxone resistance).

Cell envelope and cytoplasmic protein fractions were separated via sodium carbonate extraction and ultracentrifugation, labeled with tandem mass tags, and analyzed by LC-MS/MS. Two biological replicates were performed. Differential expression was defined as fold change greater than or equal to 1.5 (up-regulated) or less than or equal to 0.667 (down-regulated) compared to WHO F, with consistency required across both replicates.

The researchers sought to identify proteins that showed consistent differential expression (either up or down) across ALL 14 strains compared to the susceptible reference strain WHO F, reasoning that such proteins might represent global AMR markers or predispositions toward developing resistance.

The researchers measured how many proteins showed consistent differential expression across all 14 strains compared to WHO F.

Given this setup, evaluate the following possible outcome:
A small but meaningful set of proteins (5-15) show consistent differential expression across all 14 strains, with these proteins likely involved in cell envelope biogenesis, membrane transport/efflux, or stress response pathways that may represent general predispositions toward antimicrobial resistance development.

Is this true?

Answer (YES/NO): NO